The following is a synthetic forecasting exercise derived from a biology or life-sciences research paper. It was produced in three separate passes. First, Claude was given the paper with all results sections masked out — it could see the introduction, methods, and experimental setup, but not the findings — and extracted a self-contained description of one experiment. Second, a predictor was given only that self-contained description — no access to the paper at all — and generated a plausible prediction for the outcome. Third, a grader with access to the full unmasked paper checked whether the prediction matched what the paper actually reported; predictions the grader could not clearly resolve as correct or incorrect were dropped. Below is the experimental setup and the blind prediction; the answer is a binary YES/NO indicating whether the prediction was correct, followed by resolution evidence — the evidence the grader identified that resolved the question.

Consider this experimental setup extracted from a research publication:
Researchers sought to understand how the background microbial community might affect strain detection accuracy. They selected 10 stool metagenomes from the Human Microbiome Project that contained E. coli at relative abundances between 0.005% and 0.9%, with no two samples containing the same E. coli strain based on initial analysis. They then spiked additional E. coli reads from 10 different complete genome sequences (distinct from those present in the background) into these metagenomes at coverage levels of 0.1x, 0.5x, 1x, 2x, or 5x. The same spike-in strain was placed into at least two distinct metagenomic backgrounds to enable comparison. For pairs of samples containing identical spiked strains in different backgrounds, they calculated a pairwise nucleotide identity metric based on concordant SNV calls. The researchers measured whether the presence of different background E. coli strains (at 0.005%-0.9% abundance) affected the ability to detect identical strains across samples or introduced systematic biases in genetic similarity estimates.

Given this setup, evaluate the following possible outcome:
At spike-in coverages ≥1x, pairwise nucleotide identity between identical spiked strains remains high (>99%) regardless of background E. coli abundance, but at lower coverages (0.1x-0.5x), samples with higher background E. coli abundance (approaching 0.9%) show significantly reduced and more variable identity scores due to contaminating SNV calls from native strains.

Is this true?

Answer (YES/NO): NO